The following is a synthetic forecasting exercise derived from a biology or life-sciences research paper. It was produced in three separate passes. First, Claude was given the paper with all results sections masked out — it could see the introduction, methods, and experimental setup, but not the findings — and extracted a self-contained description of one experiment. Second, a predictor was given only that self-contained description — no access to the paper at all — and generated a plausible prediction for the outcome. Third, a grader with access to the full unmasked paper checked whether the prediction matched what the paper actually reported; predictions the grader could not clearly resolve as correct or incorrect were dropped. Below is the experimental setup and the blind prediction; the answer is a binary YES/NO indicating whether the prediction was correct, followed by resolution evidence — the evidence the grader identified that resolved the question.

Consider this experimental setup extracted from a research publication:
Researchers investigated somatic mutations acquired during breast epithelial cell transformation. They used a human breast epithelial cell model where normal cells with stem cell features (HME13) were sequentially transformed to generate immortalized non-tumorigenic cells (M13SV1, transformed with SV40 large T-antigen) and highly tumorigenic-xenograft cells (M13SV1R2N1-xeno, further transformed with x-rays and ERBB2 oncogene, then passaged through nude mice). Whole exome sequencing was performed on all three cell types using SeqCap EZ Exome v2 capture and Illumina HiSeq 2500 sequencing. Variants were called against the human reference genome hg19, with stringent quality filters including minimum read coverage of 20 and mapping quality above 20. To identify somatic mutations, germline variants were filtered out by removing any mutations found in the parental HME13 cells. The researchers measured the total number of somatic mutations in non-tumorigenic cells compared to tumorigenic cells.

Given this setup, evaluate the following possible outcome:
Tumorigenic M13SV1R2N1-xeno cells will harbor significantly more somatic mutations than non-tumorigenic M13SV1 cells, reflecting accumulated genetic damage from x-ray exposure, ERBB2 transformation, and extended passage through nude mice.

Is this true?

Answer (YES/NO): YES